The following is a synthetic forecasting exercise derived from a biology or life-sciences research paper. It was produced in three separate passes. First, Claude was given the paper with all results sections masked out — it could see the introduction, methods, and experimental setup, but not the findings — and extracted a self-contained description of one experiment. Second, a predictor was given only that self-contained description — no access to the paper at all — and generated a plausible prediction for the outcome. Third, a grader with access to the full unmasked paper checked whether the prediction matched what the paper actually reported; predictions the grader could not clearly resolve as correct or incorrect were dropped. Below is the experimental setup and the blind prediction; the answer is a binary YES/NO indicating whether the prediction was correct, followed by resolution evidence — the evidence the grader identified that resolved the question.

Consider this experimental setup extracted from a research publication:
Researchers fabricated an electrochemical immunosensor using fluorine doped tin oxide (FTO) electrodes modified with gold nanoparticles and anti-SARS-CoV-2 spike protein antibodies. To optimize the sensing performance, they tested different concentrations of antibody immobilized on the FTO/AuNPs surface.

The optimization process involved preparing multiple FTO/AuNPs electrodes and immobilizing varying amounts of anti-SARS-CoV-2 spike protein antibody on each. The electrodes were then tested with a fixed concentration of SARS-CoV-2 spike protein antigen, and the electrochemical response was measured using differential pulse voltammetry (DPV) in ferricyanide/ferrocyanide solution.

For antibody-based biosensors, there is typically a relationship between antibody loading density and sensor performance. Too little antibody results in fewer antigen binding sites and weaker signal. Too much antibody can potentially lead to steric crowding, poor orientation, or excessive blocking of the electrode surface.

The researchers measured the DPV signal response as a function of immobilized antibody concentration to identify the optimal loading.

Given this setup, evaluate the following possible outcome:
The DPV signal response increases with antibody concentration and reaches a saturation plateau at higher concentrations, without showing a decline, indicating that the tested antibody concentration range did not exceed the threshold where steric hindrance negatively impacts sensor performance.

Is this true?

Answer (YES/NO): NO